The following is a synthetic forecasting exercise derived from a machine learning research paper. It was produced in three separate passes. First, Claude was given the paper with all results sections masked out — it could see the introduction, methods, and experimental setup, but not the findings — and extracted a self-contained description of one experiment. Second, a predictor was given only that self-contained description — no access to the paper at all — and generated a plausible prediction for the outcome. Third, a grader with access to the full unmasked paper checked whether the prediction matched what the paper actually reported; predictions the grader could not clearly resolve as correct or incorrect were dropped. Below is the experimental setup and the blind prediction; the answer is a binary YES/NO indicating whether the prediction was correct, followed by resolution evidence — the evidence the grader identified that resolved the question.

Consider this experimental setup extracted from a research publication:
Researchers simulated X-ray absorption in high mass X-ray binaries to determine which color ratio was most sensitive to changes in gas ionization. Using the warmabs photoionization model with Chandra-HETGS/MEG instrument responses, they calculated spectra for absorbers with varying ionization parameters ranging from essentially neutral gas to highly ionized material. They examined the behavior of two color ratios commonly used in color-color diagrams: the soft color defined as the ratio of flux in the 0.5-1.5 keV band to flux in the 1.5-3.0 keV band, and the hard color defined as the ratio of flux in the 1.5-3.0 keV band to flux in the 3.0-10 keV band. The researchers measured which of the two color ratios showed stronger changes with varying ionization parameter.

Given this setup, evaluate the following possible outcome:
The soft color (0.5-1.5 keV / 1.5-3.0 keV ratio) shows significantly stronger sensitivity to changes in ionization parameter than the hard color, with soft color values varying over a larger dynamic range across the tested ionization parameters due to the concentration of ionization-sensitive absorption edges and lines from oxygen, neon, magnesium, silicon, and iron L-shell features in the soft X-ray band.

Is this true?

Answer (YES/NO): YES